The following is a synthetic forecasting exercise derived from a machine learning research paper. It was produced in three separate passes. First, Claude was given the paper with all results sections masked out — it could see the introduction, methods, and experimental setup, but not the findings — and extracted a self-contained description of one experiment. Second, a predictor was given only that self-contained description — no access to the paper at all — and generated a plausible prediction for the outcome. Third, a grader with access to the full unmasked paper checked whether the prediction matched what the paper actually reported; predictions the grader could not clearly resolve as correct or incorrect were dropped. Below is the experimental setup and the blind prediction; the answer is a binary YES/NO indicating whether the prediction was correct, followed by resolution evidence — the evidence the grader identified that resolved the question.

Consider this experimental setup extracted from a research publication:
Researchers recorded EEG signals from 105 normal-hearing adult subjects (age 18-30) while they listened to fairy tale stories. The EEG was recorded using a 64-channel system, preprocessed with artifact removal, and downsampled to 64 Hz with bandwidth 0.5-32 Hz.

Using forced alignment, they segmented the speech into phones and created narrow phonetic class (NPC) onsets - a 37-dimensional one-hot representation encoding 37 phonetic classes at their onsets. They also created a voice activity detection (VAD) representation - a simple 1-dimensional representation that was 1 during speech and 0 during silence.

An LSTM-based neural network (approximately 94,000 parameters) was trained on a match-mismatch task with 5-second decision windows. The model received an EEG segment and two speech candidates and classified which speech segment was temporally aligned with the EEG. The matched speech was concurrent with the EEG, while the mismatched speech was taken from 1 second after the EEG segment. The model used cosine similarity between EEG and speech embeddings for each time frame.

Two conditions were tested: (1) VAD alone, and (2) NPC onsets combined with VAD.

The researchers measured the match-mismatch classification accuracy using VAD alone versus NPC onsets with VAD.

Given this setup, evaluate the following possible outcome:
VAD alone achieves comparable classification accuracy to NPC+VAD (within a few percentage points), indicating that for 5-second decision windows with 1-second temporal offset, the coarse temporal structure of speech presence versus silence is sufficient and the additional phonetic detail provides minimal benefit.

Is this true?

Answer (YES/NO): NO